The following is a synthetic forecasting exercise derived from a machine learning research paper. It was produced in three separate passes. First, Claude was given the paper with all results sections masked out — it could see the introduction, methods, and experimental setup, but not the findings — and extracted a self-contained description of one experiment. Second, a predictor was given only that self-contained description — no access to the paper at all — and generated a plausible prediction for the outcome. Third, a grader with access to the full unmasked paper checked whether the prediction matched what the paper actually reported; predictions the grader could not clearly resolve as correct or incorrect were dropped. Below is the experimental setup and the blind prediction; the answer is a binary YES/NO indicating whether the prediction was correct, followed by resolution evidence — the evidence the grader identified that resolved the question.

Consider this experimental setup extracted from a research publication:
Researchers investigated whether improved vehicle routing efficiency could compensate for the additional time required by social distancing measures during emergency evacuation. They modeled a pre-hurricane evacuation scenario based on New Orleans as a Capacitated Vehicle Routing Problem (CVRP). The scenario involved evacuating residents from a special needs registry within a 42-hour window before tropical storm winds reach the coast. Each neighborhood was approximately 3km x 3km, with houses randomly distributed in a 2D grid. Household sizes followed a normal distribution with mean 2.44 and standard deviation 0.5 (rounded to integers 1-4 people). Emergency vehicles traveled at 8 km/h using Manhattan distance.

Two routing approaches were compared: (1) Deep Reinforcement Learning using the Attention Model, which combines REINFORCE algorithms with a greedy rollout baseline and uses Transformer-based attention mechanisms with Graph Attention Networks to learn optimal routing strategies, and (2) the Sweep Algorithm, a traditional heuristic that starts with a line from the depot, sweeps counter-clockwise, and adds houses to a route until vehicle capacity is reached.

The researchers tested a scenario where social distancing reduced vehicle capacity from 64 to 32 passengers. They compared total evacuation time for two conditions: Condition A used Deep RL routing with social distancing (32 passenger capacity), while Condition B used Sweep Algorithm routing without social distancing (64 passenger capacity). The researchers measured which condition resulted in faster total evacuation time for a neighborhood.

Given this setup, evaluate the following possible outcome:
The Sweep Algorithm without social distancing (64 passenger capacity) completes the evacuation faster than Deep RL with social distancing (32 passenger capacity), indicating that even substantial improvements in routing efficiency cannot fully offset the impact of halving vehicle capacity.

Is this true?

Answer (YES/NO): YES